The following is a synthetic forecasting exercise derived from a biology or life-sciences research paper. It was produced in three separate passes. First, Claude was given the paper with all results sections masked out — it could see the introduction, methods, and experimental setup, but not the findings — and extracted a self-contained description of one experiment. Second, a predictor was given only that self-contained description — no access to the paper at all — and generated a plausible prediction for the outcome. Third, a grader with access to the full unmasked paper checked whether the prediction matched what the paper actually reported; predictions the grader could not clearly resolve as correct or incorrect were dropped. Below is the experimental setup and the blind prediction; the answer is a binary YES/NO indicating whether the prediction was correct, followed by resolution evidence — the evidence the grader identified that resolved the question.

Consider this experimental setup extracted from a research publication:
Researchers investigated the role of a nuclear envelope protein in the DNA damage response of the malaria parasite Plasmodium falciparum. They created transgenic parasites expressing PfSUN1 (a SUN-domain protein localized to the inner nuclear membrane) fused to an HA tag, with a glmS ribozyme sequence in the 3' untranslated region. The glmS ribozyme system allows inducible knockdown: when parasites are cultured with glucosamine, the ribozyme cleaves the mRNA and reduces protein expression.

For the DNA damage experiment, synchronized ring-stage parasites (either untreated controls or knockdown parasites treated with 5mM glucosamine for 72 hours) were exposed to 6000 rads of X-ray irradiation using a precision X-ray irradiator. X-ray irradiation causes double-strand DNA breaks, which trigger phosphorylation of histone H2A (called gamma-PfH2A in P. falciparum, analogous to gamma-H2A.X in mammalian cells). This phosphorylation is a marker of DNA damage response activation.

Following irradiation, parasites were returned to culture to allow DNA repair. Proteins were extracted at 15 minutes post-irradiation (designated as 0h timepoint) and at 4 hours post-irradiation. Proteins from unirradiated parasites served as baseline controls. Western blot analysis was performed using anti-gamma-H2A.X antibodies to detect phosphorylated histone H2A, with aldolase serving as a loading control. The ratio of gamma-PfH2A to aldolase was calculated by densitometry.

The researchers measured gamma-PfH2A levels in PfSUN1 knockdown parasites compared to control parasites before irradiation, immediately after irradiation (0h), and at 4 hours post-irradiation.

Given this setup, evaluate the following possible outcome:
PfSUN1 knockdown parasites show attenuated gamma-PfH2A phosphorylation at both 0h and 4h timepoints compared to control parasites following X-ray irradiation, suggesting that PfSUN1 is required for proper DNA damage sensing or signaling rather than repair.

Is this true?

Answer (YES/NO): NO